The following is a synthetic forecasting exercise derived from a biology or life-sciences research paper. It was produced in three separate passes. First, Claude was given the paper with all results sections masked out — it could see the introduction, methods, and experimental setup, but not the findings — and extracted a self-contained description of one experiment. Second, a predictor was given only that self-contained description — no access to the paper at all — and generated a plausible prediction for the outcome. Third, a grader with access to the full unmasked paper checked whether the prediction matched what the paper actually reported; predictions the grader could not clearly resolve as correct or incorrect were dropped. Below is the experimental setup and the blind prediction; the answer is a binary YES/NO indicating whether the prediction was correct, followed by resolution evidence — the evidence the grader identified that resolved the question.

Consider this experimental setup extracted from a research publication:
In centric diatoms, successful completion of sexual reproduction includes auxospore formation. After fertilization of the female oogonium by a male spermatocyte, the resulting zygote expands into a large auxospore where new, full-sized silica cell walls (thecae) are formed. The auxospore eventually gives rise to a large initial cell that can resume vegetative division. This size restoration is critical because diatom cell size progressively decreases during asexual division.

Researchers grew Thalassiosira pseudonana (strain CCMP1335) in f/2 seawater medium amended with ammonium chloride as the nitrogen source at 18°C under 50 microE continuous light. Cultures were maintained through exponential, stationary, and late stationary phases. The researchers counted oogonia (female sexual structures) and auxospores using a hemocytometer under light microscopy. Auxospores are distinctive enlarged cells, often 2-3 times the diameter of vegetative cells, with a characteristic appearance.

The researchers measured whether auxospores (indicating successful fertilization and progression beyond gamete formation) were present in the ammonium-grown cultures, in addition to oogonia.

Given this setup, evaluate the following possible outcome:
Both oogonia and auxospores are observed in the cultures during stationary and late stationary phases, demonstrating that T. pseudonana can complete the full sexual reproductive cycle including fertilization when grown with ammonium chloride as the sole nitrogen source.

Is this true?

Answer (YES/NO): YES